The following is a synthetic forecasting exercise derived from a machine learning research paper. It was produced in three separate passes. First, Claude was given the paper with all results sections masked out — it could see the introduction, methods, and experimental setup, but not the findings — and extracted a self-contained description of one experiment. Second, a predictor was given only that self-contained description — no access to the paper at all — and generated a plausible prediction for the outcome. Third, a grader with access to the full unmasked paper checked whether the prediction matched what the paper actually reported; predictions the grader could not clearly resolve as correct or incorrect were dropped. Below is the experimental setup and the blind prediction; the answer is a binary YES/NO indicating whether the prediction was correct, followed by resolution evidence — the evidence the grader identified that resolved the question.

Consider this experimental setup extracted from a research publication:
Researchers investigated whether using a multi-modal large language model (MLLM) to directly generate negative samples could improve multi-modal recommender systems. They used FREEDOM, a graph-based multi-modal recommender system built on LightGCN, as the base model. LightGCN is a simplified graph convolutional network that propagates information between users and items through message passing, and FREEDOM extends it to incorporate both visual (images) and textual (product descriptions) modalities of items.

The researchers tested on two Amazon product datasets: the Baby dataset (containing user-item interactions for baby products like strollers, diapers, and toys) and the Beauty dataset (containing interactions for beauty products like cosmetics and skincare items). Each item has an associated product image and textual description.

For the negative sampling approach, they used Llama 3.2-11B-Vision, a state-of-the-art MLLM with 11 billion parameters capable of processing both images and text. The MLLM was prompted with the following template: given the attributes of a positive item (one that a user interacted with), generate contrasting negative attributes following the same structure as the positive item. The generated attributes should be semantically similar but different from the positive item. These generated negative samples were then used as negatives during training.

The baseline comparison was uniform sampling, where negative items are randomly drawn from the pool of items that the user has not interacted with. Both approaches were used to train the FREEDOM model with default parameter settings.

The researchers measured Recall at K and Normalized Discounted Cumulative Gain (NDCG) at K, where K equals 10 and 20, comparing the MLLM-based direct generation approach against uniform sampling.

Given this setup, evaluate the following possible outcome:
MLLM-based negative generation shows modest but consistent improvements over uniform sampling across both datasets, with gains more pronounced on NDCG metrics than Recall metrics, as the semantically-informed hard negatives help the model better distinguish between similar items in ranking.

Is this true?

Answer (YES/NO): NO